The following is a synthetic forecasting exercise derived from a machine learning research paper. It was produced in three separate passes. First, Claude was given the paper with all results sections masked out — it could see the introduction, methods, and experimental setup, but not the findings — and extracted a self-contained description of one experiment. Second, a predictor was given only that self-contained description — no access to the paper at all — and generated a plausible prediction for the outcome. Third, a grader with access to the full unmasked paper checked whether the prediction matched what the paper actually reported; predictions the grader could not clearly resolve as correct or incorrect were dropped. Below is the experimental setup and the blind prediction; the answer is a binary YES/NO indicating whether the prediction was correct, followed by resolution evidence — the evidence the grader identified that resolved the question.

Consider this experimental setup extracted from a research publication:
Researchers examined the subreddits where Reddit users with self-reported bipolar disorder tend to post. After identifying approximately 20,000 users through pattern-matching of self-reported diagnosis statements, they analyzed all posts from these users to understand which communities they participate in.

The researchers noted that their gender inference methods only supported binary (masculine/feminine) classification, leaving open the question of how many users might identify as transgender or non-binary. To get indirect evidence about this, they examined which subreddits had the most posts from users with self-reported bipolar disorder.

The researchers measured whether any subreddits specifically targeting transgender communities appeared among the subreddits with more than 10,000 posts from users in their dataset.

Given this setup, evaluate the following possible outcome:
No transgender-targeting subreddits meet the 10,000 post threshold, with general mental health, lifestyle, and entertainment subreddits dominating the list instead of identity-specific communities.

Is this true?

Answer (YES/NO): NO